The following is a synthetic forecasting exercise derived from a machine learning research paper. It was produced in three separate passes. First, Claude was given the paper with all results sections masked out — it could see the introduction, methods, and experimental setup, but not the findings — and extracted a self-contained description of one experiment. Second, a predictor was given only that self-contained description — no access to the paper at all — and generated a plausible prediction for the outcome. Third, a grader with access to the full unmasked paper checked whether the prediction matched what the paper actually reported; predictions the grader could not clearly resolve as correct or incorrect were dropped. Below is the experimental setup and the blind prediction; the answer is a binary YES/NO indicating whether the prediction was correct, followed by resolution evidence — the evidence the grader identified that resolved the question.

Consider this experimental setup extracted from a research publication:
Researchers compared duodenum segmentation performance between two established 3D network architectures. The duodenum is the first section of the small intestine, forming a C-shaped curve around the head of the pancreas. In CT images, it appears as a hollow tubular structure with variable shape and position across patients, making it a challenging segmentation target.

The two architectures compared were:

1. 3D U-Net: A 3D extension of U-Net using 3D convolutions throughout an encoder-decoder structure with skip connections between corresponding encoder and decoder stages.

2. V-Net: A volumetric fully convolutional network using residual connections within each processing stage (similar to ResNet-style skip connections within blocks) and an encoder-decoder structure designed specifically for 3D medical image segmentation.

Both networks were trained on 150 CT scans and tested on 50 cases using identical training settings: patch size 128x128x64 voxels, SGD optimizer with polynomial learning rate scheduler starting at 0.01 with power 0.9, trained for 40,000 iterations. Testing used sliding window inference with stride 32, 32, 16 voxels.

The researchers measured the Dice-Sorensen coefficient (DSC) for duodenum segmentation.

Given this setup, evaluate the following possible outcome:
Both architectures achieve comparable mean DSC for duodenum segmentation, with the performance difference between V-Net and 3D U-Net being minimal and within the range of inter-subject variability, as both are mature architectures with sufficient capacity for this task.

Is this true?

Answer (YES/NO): NO